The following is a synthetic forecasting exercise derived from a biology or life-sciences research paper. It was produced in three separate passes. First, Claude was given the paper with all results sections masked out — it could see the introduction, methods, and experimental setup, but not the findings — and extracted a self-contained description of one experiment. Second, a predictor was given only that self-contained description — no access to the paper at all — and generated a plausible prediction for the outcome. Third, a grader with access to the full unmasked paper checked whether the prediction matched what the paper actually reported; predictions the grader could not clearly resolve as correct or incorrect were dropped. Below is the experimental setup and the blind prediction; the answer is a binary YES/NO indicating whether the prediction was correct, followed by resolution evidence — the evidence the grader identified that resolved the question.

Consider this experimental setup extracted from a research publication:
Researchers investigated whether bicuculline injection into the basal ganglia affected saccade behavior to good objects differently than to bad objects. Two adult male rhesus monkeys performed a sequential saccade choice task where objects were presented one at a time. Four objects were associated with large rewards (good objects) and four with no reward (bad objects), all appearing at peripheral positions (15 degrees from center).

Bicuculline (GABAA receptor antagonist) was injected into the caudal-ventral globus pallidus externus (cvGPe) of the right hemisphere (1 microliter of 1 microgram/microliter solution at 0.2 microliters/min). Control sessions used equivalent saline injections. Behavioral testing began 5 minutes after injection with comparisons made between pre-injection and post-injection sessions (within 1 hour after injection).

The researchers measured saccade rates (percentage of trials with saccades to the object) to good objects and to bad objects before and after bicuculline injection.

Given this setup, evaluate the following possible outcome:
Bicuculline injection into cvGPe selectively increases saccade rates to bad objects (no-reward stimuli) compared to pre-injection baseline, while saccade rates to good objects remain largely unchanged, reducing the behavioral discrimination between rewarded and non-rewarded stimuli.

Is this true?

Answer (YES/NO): YES